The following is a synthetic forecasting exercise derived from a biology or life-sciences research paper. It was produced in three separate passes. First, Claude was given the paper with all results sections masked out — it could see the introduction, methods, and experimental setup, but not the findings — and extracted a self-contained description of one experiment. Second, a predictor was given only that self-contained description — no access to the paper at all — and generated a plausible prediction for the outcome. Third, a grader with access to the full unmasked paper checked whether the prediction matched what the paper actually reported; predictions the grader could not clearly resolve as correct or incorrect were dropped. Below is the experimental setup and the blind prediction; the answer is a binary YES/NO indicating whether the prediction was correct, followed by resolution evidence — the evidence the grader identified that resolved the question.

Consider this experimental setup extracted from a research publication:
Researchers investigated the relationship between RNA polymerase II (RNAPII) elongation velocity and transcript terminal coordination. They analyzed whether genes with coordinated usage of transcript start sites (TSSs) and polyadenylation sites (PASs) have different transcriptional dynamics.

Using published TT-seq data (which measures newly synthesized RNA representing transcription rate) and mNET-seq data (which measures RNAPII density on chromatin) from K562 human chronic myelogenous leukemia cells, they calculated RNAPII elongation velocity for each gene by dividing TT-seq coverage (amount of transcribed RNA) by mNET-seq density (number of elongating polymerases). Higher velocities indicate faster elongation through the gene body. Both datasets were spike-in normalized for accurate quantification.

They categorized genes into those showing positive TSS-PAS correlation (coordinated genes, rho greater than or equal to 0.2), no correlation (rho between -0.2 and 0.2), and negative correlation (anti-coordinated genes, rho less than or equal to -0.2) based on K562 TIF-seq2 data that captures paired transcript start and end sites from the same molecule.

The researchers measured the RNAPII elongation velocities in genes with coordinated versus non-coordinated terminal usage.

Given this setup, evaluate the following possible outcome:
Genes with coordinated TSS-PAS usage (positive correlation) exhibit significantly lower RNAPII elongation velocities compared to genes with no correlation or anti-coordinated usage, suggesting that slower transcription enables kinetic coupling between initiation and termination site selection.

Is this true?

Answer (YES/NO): NO